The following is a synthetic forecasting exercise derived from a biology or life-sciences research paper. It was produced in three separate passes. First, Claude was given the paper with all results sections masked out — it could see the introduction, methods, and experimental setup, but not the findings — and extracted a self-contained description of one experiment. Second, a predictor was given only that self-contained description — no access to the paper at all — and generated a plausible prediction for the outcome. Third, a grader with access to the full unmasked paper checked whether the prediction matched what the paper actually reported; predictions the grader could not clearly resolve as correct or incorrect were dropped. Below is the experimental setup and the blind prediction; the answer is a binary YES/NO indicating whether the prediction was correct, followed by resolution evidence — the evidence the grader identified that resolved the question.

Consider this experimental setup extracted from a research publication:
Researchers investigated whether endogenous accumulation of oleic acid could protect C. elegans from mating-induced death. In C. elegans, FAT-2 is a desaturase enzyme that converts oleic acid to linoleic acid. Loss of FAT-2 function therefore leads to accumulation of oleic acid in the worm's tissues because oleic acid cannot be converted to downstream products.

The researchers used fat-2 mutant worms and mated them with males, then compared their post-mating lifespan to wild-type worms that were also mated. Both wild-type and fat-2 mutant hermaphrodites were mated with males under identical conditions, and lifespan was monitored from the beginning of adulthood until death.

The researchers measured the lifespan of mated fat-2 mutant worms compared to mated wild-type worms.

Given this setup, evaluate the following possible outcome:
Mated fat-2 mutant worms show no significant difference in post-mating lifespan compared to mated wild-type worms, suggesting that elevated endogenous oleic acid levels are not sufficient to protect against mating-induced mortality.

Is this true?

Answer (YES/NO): NO